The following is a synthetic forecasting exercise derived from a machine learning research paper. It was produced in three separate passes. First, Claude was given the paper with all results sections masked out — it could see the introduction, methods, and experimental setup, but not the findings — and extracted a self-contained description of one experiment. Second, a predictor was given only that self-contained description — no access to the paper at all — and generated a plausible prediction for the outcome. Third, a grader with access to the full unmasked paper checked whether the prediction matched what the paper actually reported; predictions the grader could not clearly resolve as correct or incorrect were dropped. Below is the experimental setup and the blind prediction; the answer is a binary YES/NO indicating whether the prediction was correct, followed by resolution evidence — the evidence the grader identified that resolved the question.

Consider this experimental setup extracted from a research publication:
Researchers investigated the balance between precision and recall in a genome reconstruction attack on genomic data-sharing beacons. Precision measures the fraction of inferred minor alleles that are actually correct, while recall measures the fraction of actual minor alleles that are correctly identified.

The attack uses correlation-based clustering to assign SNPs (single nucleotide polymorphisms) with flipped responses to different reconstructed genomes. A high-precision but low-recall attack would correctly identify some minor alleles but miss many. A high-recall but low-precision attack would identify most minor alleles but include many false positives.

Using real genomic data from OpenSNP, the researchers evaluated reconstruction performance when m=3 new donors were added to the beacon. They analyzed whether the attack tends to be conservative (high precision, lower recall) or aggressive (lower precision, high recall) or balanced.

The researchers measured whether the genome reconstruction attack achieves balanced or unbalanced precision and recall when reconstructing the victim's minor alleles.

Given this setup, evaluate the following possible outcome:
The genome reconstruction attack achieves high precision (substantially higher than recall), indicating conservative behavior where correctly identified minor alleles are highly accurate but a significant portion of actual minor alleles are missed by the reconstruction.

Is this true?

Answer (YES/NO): NO